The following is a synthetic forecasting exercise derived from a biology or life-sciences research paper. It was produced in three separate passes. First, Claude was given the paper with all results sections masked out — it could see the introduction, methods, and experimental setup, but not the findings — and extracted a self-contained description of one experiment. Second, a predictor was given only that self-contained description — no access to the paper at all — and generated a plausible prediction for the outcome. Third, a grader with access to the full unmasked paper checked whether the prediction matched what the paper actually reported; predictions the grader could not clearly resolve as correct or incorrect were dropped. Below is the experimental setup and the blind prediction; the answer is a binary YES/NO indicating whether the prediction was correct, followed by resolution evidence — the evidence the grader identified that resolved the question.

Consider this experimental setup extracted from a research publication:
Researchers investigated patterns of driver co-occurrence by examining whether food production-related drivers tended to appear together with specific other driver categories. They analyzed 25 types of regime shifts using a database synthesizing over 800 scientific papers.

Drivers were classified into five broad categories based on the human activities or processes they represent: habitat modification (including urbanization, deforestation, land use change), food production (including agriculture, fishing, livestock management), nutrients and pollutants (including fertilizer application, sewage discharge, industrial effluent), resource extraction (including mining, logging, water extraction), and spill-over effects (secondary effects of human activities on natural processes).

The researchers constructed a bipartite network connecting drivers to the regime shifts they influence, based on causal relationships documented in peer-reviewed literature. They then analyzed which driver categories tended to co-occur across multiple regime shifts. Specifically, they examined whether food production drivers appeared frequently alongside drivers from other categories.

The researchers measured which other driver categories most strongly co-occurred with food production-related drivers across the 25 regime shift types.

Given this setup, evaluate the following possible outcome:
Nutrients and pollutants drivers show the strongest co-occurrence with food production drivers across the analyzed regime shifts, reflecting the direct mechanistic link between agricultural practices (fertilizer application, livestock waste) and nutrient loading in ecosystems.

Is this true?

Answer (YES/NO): NO